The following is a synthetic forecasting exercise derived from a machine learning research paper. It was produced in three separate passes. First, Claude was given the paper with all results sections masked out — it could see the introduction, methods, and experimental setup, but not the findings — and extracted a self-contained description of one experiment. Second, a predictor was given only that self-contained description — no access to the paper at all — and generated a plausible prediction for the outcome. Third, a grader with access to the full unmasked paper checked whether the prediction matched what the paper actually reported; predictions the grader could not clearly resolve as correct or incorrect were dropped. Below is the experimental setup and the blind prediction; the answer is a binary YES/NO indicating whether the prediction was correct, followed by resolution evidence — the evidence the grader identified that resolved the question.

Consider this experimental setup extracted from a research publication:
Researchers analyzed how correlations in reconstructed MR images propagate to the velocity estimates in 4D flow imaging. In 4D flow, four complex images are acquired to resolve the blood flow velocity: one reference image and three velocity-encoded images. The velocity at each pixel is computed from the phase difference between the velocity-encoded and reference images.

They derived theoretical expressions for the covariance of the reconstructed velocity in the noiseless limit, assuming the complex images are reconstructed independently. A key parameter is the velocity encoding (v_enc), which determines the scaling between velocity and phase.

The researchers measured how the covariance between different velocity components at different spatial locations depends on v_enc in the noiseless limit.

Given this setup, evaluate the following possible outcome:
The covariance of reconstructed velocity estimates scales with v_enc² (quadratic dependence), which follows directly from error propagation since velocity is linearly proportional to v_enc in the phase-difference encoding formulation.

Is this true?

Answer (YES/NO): YES